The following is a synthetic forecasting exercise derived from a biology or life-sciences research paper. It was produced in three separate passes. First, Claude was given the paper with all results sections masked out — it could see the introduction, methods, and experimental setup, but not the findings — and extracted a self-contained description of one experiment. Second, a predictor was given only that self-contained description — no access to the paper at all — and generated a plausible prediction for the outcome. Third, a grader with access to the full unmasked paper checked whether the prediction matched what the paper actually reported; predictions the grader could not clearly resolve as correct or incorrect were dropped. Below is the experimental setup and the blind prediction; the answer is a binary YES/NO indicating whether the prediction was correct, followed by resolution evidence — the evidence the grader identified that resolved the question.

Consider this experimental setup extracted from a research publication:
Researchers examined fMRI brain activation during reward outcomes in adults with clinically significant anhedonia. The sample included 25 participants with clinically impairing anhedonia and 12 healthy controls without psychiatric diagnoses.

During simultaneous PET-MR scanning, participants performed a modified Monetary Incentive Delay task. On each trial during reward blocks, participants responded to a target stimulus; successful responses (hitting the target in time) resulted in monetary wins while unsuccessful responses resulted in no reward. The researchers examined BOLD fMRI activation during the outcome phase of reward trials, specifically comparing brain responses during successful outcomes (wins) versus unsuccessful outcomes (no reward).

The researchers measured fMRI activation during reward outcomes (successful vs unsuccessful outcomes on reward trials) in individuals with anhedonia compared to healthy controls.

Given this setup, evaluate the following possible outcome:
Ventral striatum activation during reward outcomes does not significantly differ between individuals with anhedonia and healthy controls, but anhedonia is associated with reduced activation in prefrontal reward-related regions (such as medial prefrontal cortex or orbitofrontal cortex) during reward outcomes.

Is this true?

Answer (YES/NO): NO